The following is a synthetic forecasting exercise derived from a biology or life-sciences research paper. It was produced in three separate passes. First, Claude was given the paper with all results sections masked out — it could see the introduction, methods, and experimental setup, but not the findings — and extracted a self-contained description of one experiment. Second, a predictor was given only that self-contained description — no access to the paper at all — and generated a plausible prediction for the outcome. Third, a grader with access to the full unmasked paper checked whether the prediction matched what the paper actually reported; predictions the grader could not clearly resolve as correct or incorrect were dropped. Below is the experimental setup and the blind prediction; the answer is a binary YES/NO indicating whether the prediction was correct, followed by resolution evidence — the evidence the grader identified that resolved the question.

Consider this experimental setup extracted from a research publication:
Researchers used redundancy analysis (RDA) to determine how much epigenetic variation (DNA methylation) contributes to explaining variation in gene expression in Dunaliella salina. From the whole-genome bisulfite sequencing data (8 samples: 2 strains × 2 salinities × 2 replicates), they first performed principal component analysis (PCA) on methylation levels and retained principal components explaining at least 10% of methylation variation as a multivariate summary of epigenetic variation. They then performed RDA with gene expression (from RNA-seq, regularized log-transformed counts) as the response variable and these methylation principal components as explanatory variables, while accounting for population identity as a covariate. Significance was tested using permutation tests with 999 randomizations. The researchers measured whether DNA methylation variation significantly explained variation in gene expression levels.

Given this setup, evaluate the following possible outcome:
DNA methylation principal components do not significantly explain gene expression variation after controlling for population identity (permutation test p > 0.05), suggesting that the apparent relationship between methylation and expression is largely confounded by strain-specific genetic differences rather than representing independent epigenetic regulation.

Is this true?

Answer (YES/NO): NO